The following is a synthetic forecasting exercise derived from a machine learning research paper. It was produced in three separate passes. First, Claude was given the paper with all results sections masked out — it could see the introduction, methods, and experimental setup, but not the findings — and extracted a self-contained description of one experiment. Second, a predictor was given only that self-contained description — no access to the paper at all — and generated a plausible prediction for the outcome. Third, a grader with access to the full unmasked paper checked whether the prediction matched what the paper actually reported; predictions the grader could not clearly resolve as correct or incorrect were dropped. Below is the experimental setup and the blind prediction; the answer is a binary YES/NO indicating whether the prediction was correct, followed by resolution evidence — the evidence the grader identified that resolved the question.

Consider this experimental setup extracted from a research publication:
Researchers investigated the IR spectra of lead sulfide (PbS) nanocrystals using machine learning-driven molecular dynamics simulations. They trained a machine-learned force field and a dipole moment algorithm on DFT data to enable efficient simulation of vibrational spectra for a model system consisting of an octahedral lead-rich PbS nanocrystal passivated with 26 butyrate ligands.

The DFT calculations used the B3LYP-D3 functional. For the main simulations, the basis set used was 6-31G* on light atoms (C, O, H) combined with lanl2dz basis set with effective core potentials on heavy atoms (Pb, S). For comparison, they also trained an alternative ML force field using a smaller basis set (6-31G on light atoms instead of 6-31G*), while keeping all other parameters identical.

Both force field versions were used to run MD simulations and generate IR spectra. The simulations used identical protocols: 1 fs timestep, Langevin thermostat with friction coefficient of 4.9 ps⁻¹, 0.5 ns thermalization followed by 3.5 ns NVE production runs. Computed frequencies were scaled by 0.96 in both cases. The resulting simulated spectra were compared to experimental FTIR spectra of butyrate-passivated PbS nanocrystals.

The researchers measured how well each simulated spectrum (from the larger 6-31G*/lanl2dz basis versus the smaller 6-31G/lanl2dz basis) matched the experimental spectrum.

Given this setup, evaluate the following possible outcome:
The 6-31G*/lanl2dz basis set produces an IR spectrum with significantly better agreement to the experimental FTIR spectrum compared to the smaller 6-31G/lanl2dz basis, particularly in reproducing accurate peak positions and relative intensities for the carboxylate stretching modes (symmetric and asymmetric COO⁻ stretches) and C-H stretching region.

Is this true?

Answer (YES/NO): NO